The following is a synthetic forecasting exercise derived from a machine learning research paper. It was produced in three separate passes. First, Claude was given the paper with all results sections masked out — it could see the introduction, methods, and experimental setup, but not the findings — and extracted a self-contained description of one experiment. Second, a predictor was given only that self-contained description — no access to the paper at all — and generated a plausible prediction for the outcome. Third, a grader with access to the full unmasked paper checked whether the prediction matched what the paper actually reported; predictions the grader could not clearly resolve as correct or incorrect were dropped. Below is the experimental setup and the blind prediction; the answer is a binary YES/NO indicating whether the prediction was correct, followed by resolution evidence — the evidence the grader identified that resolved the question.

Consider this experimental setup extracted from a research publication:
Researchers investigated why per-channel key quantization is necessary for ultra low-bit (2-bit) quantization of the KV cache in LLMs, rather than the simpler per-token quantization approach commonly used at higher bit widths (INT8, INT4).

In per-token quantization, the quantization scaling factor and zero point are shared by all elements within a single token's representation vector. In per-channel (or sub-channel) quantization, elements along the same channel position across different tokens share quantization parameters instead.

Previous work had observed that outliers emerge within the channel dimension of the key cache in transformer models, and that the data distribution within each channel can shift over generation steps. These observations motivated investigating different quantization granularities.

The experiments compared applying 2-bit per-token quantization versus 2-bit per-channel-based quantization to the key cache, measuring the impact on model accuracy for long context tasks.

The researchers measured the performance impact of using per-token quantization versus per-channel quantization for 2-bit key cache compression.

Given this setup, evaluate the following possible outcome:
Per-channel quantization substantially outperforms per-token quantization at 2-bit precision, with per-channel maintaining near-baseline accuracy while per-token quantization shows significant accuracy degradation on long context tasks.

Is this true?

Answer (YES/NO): YES